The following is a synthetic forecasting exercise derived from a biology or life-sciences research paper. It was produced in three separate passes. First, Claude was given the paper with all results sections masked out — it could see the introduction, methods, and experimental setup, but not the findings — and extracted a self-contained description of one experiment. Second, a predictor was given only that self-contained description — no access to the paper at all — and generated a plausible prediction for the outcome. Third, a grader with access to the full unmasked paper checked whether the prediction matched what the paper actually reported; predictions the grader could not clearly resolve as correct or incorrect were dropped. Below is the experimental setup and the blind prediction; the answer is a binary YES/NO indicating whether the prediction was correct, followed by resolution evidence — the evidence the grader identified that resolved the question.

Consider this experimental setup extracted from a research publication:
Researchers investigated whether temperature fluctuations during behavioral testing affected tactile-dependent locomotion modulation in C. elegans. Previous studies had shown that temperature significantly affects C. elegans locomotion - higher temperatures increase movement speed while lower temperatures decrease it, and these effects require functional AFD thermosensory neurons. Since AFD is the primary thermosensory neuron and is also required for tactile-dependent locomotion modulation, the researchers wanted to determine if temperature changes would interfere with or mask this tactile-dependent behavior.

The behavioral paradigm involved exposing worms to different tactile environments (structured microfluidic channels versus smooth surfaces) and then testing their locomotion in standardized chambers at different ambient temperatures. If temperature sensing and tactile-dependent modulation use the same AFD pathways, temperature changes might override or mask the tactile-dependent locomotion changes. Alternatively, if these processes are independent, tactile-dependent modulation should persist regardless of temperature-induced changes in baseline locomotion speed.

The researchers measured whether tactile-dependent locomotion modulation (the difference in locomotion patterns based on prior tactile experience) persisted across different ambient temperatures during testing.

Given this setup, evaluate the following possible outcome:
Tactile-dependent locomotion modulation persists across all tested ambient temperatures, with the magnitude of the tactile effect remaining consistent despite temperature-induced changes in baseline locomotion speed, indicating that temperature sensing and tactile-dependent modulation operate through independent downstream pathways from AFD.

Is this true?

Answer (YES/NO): YES